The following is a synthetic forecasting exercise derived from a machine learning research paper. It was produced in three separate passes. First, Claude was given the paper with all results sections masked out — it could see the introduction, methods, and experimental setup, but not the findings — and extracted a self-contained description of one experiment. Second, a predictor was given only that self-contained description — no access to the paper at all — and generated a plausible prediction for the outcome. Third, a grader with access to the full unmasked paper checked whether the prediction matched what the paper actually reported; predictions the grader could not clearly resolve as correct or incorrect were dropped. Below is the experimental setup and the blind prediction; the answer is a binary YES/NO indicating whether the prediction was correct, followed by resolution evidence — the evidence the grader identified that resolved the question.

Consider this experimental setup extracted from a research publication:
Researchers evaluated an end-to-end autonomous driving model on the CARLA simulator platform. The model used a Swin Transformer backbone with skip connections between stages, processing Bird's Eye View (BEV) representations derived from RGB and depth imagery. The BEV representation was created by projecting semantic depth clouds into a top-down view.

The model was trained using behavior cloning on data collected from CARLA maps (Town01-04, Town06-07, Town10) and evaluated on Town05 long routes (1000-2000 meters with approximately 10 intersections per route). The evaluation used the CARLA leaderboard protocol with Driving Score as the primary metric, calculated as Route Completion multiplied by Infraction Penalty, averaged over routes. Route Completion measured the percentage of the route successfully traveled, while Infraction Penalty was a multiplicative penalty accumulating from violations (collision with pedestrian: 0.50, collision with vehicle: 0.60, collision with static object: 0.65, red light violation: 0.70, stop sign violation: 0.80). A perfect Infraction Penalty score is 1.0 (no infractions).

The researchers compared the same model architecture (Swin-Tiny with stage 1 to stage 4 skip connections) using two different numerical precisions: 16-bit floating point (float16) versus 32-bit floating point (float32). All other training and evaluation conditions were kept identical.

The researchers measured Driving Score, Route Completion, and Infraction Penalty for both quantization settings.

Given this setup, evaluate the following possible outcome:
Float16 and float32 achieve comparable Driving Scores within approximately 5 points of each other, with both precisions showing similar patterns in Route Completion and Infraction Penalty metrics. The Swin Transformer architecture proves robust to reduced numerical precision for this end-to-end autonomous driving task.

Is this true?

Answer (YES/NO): NO